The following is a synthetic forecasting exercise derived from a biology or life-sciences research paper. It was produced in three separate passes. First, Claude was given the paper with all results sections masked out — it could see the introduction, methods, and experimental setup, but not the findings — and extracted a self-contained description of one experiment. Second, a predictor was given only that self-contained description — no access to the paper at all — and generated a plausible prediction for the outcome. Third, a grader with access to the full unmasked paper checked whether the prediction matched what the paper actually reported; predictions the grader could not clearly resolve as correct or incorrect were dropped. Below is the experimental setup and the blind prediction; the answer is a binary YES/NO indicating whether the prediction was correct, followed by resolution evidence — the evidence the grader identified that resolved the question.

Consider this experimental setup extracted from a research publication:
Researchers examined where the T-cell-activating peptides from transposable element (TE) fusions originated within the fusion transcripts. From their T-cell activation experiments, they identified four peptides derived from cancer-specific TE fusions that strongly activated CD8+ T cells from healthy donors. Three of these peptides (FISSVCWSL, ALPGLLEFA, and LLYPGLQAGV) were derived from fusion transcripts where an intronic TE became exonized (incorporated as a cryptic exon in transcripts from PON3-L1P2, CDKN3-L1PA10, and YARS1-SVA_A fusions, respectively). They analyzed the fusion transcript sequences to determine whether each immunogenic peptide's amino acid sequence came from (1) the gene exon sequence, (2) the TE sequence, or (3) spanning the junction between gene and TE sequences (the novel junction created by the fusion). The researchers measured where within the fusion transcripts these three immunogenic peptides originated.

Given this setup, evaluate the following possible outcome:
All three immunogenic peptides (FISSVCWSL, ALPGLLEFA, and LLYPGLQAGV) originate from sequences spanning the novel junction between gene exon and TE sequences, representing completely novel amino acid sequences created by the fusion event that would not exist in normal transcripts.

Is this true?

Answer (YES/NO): YES